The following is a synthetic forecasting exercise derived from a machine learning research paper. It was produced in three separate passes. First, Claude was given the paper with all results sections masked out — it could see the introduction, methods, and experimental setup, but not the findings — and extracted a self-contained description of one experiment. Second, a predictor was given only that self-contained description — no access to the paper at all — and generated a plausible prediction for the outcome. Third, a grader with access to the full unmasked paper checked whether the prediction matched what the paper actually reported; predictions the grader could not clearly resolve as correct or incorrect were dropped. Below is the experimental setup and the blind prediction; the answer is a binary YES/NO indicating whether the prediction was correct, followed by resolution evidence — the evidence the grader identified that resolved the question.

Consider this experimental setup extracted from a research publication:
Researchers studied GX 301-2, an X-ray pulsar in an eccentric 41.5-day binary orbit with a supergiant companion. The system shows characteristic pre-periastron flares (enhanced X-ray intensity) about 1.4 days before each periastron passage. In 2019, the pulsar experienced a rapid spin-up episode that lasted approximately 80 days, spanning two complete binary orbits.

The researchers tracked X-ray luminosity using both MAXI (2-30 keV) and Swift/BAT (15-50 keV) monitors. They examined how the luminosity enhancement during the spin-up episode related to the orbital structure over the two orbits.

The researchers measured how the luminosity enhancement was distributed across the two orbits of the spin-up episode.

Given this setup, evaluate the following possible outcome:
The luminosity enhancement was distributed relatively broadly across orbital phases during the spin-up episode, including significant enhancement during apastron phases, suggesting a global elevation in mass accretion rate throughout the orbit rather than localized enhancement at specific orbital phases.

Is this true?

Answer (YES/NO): NO